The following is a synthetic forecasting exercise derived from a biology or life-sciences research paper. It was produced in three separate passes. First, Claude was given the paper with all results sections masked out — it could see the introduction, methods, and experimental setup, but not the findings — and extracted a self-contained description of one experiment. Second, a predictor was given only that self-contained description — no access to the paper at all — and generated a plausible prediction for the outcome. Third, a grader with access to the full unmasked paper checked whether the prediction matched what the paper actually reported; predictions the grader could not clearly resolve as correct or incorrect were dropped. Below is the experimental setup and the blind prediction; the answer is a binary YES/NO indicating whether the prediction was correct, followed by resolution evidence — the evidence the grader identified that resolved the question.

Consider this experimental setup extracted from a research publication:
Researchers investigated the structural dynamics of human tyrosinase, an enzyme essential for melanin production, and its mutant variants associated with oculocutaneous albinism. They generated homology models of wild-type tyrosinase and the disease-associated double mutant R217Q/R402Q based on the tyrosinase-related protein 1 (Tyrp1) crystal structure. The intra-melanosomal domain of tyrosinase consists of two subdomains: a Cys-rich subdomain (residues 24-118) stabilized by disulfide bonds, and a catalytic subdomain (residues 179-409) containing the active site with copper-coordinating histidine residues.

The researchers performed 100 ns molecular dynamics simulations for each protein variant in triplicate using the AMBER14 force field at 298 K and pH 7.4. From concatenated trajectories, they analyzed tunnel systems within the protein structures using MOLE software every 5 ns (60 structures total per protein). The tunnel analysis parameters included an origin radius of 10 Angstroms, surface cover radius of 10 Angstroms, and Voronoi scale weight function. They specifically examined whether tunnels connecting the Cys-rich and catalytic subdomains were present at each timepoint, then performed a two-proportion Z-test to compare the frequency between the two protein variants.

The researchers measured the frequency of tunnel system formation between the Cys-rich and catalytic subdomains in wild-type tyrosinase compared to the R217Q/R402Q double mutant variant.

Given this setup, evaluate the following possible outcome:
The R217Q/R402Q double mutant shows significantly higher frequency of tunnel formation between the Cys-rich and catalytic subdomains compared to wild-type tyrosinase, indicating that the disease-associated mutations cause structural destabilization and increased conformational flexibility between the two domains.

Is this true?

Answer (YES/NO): YES